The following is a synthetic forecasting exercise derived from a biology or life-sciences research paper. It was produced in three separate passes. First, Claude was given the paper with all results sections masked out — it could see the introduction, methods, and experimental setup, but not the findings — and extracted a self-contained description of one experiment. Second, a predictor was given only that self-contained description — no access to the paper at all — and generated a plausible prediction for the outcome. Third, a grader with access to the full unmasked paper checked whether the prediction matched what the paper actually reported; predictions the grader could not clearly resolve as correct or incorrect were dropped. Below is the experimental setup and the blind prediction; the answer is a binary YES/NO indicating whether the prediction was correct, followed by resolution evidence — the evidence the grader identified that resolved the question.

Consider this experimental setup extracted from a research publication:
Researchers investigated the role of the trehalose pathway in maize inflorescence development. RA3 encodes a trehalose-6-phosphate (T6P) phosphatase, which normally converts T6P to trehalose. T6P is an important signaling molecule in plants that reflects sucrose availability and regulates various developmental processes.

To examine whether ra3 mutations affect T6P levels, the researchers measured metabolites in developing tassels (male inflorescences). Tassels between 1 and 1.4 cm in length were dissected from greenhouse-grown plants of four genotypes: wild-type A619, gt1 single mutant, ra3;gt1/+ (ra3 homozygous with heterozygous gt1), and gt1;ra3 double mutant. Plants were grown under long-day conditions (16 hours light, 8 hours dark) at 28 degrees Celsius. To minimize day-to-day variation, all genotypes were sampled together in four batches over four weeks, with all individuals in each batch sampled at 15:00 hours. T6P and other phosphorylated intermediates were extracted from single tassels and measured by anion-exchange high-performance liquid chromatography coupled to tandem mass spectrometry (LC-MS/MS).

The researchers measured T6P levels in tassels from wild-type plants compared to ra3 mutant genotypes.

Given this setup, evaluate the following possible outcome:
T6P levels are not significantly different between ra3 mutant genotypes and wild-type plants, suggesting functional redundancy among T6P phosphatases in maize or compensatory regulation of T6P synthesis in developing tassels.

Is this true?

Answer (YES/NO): YES